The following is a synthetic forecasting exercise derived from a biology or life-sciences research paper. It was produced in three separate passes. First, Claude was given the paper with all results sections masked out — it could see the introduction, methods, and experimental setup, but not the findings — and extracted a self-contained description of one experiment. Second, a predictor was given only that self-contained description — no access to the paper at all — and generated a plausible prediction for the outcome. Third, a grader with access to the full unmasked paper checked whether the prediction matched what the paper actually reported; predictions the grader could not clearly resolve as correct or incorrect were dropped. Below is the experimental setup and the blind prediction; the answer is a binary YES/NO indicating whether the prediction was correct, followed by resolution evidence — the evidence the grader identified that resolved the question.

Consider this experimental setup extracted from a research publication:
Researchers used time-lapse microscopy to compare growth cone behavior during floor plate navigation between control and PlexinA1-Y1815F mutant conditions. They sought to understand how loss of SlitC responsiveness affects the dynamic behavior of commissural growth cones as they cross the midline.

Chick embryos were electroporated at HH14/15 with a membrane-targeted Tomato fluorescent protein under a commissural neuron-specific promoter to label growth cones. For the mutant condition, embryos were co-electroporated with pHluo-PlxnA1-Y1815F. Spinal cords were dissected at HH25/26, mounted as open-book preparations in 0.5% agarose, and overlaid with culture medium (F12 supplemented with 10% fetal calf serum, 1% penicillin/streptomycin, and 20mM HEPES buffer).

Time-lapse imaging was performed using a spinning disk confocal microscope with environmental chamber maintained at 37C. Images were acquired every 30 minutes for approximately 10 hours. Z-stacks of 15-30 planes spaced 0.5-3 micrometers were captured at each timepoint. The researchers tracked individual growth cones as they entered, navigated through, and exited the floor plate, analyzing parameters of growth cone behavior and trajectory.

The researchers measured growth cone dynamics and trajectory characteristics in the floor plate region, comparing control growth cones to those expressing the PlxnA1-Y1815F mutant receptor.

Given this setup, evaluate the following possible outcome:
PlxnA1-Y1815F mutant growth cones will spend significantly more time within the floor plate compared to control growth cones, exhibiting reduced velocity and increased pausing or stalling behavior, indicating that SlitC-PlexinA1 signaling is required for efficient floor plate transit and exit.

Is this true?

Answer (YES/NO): NO